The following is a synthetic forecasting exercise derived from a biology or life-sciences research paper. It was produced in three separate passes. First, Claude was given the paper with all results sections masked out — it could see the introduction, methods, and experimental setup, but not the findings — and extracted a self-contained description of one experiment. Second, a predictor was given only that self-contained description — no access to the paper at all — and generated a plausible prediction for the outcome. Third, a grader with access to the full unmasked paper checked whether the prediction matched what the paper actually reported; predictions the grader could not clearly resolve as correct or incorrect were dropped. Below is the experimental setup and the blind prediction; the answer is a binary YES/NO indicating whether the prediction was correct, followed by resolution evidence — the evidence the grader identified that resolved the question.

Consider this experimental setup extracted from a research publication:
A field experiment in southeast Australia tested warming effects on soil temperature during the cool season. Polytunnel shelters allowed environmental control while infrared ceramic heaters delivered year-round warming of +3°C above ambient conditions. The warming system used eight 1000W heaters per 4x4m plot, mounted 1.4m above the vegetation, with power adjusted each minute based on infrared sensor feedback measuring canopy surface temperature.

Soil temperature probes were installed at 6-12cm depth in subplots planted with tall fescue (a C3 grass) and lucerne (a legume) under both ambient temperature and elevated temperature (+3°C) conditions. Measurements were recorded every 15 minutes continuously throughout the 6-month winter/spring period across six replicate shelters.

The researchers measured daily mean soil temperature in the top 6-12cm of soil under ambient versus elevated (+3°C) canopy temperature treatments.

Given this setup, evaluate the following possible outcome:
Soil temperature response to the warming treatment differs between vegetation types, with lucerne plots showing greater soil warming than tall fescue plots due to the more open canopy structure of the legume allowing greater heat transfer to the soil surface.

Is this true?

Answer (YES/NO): NO